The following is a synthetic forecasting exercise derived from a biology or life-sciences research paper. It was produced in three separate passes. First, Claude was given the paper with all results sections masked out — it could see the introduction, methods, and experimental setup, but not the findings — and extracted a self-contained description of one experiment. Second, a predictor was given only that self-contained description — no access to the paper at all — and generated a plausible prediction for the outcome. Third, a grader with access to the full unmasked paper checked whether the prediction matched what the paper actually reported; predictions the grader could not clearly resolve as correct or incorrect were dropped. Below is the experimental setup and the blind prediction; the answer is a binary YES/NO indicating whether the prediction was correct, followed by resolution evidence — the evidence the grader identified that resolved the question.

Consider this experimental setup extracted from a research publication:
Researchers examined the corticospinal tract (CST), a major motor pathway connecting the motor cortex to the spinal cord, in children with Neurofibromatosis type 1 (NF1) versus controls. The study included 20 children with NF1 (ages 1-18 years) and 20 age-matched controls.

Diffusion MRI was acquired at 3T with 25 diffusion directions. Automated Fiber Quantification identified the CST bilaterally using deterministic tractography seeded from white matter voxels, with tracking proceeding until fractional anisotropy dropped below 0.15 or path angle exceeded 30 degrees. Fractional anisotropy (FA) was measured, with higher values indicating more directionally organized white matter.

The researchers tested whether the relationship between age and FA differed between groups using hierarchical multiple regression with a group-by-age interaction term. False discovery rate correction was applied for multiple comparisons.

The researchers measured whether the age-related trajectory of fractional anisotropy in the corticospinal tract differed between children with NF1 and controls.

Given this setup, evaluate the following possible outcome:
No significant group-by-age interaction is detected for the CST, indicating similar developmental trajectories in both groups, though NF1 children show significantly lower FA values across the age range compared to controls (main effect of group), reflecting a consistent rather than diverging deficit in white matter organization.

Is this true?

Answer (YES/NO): NO